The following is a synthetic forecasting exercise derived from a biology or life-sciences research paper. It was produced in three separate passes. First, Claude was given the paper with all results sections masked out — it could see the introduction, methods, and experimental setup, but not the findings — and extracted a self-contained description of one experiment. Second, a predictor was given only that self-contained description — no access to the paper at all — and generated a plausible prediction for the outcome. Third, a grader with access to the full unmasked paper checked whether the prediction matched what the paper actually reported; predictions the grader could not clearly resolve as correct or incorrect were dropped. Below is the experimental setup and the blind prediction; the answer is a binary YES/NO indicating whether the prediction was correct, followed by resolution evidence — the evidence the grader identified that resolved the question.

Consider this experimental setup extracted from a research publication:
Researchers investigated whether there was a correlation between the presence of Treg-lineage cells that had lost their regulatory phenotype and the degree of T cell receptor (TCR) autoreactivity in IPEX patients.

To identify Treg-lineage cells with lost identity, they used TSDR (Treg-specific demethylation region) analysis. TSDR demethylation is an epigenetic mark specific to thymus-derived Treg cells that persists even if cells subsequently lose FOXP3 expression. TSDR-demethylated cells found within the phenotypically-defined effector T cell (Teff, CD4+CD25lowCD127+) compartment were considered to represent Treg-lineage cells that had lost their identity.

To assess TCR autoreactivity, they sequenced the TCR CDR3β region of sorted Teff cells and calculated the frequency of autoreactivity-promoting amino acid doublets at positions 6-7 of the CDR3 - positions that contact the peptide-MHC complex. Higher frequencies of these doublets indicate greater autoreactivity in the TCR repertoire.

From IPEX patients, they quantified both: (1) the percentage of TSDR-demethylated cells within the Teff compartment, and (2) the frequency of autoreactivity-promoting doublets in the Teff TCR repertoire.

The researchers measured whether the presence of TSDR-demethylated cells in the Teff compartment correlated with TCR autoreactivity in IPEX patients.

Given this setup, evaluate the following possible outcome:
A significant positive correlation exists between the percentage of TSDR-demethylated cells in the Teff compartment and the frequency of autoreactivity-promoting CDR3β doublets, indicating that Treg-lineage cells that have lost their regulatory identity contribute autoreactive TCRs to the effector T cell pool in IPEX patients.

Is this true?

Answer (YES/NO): YES